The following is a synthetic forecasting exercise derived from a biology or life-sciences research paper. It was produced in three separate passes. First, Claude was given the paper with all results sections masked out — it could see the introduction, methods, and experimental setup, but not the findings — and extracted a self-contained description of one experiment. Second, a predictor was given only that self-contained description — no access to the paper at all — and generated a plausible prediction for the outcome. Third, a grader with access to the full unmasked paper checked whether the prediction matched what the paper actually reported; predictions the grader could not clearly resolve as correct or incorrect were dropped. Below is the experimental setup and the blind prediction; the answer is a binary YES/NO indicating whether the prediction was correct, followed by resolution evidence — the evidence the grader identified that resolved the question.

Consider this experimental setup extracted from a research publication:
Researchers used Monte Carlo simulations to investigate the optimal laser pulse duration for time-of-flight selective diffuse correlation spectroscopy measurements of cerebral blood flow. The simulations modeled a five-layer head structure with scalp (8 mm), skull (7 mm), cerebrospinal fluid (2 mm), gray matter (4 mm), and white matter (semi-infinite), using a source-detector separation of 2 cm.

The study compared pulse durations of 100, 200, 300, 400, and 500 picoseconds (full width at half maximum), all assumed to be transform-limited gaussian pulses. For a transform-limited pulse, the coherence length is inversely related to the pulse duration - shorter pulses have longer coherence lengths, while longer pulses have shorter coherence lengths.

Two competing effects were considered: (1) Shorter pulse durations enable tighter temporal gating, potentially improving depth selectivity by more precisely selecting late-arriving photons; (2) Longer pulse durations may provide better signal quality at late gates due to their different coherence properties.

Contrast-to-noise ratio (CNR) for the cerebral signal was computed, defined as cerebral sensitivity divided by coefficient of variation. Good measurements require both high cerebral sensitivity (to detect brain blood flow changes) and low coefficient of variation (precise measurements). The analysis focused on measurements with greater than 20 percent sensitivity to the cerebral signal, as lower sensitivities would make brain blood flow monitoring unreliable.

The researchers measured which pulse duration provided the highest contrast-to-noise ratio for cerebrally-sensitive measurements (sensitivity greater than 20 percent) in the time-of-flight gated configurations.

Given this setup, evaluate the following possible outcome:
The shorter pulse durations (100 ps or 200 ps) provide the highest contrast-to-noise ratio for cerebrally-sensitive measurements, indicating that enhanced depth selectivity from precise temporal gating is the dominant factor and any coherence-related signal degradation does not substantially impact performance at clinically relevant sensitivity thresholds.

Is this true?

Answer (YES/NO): NO